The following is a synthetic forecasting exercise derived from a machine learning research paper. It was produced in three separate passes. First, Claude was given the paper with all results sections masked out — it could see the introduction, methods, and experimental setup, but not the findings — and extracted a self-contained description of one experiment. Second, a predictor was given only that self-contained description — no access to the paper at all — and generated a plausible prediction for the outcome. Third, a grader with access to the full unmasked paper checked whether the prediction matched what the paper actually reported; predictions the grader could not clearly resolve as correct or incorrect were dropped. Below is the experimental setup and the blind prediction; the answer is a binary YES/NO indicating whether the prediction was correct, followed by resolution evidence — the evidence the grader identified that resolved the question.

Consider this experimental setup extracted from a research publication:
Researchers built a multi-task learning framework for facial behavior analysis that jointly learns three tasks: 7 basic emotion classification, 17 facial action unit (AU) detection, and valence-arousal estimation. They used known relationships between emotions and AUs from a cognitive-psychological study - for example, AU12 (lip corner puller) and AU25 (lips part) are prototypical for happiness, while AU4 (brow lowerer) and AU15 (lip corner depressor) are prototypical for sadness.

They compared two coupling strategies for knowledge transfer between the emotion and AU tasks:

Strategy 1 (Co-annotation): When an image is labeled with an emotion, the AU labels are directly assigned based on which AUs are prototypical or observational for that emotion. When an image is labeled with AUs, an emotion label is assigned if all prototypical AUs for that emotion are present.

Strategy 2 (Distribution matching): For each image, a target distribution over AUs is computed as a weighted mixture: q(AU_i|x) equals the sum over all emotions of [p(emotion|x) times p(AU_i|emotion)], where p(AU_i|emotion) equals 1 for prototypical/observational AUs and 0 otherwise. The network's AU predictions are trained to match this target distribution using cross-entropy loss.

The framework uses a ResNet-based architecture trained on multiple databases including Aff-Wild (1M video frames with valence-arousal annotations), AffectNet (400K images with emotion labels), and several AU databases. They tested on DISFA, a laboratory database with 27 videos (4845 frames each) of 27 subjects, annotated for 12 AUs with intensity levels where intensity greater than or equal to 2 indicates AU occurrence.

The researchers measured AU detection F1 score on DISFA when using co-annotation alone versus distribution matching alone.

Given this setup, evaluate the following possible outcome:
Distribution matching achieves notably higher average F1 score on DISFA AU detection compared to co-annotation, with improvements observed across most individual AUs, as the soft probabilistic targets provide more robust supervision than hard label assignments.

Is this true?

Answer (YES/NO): NO